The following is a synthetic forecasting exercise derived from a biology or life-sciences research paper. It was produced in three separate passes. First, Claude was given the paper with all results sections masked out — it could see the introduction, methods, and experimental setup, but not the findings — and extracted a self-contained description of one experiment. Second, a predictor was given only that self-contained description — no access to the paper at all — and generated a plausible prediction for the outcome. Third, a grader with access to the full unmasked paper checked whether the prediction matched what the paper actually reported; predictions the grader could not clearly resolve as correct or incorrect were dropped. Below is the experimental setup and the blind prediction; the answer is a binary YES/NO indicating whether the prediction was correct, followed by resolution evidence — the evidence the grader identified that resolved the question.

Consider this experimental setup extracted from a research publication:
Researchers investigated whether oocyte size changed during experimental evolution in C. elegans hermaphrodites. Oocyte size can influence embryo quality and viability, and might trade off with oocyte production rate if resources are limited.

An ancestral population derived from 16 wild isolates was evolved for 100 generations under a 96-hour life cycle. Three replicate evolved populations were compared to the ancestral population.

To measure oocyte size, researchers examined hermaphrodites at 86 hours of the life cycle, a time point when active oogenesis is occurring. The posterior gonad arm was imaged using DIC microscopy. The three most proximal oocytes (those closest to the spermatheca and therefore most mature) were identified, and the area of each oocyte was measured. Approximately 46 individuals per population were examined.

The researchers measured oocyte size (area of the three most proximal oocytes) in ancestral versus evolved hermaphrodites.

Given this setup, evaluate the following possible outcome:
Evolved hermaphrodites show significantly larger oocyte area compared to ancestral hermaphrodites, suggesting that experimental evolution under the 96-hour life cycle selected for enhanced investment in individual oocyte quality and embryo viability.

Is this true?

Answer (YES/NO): NO